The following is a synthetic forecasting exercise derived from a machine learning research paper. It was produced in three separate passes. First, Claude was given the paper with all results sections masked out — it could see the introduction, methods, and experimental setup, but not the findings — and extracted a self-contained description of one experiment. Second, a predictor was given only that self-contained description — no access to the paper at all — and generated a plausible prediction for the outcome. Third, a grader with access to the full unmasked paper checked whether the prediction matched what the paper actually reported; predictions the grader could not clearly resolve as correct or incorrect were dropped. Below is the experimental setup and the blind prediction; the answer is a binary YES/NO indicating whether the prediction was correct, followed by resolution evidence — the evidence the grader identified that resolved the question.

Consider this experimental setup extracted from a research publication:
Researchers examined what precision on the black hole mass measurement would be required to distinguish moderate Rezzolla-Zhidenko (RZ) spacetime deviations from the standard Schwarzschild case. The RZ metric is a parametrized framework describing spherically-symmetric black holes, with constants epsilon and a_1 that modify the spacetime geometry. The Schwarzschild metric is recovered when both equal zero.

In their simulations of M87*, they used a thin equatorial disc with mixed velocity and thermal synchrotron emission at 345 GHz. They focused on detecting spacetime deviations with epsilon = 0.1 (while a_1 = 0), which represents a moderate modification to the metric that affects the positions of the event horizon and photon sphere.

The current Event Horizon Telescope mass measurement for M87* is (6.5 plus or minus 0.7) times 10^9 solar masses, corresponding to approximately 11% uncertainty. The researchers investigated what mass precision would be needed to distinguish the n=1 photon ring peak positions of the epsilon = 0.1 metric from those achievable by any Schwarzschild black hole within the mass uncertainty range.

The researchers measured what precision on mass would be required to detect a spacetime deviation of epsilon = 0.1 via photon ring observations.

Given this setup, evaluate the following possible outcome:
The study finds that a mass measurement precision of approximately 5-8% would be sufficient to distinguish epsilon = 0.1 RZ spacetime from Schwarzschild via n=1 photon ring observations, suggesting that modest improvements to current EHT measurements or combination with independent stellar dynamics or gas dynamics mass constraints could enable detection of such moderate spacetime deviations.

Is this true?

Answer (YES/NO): NO